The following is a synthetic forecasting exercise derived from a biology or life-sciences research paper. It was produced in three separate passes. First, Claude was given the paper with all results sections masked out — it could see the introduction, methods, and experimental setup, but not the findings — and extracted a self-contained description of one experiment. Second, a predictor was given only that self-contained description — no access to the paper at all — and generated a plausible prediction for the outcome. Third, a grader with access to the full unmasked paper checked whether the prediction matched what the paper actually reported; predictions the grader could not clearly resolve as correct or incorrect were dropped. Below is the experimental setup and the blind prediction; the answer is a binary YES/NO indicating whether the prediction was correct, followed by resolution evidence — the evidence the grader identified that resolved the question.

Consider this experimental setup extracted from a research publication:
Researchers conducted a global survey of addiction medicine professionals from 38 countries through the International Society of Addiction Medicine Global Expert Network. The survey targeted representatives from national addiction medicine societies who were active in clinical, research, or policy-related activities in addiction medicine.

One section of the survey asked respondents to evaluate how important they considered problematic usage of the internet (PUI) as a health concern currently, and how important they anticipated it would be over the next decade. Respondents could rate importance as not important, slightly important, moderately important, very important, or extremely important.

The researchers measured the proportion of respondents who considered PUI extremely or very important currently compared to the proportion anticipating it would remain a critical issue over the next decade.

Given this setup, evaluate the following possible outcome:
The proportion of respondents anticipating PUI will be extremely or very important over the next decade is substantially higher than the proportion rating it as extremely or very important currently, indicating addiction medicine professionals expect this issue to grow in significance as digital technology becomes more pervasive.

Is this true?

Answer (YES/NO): YES